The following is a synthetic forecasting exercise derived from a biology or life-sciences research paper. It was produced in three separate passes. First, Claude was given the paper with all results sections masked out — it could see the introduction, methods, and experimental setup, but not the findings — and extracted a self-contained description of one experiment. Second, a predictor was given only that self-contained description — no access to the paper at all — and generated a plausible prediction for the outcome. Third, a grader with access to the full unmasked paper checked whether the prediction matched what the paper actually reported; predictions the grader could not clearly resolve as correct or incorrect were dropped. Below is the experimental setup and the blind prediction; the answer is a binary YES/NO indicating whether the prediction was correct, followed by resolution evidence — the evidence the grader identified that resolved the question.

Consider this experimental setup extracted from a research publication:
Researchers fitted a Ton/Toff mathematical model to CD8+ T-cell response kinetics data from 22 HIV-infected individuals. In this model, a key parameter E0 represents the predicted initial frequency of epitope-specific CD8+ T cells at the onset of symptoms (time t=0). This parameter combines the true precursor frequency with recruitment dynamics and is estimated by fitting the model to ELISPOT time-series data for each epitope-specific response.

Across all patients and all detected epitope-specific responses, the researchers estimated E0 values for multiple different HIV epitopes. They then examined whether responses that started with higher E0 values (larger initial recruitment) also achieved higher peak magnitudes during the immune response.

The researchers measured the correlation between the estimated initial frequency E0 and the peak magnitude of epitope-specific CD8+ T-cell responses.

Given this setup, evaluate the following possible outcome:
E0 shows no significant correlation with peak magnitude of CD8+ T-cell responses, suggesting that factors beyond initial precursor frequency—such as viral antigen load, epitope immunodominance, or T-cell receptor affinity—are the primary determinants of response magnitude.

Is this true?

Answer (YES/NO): YES